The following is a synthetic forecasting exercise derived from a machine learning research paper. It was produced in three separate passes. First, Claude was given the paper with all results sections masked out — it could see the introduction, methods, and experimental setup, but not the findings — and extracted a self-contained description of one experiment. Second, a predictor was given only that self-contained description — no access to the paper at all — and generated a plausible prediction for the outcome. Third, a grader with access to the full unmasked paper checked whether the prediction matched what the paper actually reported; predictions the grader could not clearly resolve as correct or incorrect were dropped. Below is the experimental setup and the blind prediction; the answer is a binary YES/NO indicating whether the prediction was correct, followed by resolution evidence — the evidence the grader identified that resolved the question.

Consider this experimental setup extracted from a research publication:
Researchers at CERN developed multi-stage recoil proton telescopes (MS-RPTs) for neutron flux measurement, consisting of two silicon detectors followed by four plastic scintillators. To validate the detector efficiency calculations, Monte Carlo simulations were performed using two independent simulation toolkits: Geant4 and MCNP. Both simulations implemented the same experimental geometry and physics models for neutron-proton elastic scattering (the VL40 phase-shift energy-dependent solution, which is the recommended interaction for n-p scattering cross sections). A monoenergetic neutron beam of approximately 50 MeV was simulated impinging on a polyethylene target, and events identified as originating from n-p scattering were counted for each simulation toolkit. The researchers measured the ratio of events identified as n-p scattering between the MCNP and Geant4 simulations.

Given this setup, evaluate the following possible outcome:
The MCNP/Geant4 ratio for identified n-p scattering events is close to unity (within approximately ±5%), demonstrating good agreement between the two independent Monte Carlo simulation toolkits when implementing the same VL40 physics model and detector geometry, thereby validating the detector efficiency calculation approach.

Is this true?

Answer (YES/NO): YES